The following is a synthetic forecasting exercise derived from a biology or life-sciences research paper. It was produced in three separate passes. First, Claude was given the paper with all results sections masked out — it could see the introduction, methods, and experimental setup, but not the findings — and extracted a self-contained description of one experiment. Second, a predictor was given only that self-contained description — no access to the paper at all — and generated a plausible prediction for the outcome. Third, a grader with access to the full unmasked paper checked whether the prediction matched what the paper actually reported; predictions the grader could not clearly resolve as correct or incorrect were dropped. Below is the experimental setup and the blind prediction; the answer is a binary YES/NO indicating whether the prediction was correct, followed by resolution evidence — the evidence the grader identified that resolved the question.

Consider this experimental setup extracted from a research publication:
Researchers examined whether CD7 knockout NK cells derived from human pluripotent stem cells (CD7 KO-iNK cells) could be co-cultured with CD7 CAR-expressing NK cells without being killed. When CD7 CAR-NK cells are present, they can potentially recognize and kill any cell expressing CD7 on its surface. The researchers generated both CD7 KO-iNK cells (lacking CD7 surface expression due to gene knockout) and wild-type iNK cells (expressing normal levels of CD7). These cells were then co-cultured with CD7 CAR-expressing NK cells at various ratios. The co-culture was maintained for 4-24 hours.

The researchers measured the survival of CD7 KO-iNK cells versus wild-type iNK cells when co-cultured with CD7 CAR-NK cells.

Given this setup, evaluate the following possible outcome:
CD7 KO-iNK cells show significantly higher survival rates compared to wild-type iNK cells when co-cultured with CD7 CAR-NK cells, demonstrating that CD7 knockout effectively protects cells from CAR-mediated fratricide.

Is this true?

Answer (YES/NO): YES